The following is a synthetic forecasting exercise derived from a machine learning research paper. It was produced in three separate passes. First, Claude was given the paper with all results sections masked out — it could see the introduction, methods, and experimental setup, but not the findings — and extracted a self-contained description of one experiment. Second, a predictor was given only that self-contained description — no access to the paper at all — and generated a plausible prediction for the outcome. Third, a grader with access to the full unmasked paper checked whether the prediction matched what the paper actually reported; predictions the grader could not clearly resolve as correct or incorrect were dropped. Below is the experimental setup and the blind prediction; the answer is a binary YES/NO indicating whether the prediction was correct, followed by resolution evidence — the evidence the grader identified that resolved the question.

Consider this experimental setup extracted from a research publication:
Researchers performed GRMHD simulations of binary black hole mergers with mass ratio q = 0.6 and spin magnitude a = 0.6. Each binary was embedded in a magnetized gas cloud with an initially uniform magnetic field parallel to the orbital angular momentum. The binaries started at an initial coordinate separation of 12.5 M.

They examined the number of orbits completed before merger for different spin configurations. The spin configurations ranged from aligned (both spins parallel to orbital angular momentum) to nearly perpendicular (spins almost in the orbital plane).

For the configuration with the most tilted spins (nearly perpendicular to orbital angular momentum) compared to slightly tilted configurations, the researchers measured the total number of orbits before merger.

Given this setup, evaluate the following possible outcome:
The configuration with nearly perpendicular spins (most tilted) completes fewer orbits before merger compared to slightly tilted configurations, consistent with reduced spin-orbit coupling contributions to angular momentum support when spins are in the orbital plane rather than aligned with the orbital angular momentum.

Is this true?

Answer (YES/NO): YES